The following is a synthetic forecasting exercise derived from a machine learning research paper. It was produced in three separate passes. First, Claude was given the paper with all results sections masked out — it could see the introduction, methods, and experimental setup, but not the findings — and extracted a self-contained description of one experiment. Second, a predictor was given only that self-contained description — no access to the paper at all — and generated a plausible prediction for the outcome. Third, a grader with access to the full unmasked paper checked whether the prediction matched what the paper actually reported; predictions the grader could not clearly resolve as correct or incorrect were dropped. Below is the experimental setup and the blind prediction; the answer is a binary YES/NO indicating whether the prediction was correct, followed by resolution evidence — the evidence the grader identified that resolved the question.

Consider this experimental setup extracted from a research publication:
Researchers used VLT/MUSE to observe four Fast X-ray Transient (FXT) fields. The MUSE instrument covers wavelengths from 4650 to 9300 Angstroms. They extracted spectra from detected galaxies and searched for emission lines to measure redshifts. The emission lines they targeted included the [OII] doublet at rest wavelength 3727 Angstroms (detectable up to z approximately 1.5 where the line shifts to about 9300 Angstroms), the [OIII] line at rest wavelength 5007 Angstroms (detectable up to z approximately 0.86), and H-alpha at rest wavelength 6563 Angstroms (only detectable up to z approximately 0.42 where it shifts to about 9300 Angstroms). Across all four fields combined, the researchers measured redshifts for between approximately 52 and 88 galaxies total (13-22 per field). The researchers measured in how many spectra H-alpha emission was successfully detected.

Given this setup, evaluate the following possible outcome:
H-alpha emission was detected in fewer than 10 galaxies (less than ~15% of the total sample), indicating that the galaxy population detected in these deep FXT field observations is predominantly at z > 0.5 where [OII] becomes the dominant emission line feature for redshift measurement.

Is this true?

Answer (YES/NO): YES